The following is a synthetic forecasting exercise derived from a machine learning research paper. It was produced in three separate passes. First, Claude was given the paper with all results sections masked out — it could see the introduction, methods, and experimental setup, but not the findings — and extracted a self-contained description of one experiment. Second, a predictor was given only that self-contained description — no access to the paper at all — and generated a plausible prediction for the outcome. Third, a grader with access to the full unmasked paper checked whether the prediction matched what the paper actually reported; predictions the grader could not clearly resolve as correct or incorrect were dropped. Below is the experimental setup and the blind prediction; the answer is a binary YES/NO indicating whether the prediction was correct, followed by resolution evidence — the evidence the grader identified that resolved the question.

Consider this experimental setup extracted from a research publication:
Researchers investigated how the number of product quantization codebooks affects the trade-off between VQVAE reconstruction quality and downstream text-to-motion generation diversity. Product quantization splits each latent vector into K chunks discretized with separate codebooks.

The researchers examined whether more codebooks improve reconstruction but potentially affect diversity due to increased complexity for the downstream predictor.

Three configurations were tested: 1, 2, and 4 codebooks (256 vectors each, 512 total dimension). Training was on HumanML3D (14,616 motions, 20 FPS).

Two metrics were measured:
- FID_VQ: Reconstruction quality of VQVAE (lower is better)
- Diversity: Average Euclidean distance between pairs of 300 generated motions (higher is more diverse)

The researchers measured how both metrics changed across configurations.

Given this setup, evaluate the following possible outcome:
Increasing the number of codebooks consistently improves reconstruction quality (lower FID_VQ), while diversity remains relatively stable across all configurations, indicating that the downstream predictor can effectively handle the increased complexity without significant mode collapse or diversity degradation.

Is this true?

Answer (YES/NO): NO